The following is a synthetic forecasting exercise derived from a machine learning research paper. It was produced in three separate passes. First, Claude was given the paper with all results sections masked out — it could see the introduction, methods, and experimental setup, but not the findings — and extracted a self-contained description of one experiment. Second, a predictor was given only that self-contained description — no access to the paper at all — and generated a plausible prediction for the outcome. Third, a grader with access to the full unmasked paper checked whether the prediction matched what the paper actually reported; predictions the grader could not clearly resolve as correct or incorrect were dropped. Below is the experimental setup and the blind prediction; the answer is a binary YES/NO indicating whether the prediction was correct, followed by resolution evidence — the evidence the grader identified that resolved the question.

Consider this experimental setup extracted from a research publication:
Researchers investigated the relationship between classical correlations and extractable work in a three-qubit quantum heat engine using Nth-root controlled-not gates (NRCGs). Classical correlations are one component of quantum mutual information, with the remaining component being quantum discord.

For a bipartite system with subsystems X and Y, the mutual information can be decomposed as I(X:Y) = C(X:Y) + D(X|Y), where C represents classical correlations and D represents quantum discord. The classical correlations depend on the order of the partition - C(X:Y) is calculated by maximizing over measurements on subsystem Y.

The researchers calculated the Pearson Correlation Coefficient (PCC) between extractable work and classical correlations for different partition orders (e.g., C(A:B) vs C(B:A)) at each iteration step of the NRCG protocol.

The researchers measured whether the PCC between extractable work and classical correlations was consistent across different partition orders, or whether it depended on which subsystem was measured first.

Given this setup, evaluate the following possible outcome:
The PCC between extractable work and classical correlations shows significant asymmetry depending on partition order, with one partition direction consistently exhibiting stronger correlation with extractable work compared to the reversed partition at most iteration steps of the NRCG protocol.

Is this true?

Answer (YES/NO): NO